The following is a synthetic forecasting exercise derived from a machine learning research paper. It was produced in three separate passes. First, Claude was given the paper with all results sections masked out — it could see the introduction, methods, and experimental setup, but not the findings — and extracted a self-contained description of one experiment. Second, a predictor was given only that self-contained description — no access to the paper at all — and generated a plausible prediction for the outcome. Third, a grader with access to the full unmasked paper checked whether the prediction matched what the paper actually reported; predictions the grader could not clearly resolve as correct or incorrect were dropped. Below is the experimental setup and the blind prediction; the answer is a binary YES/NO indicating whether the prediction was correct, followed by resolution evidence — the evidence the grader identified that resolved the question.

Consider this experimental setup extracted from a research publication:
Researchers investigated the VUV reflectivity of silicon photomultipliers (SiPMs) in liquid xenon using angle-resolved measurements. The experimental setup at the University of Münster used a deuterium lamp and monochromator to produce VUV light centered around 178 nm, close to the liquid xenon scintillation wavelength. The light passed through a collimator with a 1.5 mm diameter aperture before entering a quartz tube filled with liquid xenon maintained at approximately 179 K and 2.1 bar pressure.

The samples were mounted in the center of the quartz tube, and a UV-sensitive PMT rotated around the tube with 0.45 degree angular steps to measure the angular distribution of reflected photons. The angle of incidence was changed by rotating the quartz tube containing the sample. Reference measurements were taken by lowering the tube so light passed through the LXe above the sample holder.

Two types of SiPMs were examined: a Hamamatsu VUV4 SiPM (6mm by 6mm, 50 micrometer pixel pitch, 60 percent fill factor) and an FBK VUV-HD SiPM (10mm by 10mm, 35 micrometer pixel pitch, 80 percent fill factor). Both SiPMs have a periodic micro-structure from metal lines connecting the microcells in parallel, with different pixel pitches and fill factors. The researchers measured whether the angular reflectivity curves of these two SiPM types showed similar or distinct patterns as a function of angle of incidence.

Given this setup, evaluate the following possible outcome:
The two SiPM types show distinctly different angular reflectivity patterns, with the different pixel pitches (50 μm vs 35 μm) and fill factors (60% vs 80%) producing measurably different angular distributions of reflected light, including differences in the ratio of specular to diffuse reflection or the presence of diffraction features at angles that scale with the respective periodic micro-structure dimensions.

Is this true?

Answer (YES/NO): NO